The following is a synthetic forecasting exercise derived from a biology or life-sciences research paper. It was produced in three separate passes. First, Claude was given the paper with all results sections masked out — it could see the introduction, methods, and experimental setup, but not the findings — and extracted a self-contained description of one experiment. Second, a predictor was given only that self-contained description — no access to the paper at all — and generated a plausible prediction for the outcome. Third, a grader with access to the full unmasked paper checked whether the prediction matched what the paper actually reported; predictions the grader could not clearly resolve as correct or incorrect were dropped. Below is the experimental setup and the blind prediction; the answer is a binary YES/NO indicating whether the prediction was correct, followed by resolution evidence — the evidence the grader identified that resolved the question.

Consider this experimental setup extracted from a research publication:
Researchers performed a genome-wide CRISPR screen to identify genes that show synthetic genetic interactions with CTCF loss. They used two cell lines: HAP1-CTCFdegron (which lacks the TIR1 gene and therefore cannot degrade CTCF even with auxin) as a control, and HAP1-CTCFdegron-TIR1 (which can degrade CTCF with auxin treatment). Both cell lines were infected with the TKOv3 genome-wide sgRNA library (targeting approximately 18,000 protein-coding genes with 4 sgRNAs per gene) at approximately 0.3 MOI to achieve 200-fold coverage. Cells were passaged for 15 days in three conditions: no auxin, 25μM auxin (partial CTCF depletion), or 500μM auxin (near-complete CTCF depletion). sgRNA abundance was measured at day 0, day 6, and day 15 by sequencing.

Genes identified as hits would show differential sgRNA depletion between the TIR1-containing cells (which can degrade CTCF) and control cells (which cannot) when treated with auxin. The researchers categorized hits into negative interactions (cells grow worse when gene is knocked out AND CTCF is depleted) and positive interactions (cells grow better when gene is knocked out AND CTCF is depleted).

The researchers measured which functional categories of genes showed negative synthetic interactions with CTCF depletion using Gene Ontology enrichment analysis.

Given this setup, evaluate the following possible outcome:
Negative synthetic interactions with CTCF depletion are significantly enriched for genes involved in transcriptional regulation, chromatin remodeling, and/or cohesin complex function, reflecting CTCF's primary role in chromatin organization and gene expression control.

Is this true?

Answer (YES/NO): NO